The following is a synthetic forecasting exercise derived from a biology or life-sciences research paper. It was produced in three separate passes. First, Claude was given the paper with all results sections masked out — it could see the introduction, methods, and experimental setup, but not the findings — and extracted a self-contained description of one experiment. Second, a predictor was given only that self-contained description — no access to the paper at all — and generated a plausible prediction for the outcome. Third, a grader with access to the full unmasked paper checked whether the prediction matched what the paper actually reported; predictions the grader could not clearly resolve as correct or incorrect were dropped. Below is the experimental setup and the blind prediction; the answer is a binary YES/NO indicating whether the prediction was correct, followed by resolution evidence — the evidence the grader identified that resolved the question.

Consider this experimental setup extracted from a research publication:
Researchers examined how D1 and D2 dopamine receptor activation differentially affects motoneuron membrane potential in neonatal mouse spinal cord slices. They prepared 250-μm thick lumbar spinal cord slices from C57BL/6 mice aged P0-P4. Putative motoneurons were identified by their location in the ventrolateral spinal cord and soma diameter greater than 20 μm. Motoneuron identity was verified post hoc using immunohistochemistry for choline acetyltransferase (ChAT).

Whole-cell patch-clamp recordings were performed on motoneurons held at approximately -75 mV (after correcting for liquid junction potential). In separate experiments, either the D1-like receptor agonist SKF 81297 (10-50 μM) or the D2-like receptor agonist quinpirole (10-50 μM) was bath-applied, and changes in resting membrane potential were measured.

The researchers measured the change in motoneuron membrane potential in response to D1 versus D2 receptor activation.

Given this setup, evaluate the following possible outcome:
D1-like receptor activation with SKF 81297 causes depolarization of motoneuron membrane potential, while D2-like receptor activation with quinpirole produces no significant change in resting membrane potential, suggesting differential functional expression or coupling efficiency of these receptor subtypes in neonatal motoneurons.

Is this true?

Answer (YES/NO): YES